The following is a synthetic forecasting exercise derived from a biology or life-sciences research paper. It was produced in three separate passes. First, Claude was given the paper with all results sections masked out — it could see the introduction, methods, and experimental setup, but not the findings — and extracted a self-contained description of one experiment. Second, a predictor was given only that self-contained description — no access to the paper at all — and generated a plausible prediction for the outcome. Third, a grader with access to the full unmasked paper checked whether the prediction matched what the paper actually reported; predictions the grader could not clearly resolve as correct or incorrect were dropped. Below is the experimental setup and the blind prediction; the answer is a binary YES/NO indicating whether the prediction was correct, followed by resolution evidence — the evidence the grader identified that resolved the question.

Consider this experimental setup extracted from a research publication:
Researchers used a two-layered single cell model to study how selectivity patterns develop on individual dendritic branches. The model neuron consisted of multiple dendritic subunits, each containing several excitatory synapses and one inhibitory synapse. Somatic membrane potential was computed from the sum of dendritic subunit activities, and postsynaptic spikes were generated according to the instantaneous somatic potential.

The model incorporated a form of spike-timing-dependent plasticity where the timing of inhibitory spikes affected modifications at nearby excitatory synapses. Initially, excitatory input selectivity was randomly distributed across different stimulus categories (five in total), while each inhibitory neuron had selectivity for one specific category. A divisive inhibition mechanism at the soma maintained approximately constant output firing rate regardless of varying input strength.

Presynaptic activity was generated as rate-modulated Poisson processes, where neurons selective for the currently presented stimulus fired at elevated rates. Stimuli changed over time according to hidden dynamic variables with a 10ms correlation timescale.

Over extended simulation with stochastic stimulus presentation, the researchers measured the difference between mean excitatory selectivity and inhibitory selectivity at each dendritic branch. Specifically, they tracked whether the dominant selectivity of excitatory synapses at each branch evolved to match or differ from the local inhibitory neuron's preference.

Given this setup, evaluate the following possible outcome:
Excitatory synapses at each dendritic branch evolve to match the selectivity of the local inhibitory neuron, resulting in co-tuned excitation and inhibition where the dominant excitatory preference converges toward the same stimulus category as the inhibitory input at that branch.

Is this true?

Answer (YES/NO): YES